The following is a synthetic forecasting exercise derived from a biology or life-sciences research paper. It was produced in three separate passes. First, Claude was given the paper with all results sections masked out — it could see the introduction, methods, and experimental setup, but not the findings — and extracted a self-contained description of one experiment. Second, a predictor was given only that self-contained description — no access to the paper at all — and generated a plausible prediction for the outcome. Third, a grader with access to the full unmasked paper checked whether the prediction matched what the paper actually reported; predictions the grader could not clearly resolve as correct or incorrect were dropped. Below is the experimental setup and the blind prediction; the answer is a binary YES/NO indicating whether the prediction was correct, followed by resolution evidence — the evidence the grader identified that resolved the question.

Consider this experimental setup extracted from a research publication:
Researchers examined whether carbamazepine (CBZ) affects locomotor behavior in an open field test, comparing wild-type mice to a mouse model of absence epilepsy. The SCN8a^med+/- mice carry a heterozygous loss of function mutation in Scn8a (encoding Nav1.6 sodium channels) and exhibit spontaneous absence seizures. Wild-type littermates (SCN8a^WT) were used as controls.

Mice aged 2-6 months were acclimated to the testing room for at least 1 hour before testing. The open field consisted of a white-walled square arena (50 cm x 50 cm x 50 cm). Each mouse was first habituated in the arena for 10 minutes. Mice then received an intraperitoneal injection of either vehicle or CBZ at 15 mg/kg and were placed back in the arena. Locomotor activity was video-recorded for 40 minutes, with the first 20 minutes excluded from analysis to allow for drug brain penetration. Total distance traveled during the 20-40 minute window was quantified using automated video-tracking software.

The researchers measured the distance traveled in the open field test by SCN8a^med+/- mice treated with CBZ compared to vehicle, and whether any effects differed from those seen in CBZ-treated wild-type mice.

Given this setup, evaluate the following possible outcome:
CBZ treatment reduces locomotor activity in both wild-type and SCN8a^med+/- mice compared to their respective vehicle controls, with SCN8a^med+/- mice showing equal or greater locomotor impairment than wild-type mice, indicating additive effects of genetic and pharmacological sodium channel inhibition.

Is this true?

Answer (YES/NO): NO